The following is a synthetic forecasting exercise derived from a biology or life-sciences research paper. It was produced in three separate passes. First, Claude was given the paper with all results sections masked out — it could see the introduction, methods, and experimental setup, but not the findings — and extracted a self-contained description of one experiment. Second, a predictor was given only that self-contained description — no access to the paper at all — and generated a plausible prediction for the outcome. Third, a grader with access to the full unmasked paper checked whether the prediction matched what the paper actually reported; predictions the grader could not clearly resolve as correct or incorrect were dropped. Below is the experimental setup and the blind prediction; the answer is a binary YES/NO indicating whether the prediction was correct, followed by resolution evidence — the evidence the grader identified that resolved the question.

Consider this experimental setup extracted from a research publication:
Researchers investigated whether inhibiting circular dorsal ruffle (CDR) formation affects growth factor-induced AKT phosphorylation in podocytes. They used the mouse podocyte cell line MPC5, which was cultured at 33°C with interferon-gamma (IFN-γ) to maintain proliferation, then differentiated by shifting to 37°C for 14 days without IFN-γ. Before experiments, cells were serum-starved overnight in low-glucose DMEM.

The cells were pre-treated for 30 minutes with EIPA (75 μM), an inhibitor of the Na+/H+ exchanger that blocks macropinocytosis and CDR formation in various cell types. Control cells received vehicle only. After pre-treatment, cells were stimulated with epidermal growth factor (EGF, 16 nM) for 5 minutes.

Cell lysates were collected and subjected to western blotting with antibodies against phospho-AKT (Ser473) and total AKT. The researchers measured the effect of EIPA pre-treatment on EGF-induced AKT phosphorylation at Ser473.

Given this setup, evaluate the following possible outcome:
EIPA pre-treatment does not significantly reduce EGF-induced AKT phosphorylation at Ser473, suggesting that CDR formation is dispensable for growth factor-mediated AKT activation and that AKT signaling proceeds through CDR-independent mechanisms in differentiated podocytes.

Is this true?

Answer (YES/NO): NO